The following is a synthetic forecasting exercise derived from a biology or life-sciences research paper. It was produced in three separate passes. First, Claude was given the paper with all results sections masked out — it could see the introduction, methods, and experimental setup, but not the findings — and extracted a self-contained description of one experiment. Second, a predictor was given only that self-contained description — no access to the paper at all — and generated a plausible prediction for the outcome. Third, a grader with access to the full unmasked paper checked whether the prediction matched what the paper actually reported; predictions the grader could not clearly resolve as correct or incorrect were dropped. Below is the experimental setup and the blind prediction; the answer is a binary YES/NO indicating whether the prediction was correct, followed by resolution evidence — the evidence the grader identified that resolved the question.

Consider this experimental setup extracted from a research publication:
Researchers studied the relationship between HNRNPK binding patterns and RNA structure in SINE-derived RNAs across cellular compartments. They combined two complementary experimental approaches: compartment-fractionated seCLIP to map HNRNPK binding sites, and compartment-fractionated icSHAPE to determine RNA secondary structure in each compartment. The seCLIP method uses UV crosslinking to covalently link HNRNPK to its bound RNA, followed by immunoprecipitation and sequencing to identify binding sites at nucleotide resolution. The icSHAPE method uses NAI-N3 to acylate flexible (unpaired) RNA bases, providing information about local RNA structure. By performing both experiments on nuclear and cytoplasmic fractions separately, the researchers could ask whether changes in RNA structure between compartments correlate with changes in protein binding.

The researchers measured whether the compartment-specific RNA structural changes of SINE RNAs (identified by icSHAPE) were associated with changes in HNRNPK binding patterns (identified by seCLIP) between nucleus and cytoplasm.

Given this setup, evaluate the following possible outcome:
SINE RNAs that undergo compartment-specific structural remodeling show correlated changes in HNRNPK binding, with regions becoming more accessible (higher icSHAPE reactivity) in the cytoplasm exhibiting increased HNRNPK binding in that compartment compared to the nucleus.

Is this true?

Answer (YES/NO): NO